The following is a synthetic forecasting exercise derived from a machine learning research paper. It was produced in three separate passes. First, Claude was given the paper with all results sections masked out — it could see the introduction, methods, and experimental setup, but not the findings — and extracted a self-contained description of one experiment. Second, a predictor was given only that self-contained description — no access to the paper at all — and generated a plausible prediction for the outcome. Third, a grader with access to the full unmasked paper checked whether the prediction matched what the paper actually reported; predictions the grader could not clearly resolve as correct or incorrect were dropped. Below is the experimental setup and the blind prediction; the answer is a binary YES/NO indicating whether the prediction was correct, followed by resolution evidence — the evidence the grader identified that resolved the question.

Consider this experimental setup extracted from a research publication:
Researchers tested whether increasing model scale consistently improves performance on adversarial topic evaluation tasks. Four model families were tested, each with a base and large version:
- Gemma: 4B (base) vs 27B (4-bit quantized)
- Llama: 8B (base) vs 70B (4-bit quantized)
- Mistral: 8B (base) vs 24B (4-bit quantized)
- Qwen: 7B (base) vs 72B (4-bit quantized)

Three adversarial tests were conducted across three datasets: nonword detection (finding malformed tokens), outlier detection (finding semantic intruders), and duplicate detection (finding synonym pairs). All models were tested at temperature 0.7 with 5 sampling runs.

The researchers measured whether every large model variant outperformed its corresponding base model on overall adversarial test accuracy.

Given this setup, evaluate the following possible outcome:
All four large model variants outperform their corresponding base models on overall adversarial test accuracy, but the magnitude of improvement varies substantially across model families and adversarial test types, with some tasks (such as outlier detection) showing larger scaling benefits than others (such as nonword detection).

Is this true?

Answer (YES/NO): NO